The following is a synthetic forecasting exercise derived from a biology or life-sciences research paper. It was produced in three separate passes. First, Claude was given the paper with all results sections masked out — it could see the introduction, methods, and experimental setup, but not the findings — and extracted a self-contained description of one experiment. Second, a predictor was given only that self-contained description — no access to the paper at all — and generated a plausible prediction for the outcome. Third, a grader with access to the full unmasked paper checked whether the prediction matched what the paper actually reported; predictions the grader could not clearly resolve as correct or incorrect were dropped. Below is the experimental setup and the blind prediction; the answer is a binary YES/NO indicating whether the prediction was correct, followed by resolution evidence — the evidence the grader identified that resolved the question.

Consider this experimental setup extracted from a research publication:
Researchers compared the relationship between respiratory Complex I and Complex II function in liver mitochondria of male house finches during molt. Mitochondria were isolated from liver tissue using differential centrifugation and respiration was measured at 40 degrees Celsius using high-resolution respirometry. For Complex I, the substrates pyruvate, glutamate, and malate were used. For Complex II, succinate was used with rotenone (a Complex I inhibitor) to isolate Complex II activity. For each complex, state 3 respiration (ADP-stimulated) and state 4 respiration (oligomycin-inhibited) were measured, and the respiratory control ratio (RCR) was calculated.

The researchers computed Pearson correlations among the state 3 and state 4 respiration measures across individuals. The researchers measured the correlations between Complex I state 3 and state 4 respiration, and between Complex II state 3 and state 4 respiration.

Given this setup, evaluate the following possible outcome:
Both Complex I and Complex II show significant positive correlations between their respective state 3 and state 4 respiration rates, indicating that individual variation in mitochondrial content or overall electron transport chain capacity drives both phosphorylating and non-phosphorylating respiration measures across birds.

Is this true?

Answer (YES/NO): YES